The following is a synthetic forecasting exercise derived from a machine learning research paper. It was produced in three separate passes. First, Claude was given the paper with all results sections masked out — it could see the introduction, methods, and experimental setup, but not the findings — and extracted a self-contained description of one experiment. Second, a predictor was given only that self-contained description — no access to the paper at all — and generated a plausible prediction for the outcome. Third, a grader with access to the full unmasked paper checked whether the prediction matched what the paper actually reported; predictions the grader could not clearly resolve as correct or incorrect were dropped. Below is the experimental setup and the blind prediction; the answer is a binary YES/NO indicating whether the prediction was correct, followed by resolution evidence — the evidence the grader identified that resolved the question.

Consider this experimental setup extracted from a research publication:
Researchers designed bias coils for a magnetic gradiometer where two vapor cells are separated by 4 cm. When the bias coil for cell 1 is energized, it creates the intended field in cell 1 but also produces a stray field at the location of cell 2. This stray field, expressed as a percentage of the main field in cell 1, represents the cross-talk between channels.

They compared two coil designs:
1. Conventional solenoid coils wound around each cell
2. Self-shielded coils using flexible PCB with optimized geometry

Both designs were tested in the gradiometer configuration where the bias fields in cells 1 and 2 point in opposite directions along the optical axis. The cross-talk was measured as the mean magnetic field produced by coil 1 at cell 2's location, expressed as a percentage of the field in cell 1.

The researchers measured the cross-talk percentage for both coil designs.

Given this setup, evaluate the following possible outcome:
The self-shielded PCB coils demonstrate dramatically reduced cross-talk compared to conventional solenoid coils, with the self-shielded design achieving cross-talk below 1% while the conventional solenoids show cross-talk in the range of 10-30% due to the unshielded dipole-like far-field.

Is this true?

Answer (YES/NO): NO